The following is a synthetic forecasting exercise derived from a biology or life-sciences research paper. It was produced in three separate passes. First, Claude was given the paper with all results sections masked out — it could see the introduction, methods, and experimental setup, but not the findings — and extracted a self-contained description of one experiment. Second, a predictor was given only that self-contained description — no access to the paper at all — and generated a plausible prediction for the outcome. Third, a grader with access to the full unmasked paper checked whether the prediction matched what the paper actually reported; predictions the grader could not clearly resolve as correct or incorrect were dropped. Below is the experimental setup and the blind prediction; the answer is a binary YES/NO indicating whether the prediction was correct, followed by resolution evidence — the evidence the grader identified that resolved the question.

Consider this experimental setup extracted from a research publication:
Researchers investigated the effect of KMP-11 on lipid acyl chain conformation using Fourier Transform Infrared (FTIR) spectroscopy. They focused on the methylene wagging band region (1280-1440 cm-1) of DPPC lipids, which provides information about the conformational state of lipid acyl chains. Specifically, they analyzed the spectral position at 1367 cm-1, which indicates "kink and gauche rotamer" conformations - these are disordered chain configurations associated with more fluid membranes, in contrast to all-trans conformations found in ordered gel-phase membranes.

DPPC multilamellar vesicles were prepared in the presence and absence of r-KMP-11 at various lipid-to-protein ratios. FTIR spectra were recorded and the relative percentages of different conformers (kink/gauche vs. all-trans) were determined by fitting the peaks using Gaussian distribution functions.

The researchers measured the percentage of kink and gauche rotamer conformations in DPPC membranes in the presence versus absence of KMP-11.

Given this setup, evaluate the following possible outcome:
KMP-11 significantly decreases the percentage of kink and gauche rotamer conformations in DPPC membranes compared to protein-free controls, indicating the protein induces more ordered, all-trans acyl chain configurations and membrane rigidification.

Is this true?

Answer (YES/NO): NO